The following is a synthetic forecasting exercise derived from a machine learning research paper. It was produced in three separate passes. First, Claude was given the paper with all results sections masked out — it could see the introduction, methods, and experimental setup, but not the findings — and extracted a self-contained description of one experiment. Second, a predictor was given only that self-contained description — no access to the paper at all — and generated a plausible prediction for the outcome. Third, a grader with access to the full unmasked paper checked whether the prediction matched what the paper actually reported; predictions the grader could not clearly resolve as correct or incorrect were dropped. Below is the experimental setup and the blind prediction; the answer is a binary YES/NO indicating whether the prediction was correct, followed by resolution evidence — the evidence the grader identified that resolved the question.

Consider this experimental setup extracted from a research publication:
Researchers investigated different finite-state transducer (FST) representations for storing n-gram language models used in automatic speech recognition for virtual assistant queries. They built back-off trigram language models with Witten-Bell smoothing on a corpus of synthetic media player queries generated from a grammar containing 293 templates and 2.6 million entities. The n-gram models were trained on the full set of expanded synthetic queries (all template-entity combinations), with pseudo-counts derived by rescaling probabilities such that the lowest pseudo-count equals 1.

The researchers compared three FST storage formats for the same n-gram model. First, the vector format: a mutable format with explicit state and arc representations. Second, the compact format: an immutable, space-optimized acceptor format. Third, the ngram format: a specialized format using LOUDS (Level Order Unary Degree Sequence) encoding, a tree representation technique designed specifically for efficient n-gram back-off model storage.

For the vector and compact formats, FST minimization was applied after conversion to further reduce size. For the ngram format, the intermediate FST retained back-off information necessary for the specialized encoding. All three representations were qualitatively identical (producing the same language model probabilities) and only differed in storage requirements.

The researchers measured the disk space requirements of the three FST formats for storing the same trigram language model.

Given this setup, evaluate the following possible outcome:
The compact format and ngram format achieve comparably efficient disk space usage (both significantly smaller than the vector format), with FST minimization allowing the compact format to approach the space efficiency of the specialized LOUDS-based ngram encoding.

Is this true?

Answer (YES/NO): NO